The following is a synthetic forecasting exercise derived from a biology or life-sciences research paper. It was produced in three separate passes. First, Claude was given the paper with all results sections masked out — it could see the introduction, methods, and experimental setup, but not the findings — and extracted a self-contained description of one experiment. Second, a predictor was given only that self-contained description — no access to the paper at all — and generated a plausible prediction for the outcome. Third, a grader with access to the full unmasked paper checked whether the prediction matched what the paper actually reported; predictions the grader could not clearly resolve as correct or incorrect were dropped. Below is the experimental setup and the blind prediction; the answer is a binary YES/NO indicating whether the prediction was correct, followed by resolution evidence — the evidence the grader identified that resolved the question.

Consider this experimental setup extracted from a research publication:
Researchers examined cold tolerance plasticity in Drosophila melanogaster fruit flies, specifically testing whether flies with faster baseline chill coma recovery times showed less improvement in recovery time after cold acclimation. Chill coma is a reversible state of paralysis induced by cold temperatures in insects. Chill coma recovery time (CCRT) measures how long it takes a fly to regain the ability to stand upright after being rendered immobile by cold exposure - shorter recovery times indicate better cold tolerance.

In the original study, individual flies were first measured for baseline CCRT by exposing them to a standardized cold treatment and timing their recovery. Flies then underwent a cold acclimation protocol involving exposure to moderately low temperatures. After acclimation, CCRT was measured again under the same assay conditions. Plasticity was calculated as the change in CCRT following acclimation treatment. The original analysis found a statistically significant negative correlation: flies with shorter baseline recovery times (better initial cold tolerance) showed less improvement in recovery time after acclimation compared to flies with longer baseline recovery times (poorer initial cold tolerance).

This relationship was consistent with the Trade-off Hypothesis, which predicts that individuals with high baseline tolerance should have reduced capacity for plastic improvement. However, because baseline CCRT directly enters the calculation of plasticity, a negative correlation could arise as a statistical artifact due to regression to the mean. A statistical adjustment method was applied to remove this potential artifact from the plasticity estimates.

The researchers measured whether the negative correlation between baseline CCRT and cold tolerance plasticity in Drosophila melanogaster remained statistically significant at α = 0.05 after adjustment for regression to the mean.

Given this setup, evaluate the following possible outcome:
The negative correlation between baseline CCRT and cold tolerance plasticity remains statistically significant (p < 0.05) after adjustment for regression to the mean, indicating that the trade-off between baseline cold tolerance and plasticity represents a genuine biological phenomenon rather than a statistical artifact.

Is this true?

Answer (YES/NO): NO